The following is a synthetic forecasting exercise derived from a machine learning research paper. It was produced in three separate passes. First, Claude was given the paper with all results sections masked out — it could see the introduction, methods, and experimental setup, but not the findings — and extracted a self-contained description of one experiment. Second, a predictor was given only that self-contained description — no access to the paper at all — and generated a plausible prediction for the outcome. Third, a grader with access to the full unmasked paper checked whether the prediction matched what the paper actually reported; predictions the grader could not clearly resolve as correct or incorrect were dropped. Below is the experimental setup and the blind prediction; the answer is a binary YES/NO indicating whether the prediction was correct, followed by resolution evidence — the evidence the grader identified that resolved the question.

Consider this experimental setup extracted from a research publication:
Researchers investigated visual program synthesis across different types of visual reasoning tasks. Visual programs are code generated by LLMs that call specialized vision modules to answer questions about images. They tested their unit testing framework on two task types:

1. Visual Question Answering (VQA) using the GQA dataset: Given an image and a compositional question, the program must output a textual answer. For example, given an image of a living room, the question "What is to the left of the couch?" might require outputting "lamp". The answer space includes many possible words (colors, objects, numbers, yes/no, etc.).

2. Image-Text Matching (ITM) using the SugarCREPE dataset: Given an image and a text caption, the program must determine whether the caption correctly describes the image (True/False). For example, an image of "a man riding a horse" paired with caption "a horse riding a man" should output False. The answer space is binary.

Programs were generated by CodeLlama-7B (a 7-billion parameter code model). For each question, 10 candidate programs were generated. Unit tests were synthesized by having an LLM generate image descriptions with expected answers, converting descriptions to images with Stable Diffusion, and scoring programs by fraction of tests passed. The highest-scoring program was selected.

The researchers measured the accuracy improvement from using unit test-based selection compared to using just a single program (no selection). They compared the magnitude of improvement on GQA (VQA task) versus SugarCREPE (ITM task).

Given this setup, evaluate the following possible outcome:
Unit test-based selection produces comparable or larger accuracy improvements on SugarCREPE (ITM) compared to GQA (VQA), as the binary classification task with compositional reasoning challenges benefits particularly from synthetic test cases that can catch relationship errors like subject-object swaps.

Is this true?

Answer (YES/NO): YES